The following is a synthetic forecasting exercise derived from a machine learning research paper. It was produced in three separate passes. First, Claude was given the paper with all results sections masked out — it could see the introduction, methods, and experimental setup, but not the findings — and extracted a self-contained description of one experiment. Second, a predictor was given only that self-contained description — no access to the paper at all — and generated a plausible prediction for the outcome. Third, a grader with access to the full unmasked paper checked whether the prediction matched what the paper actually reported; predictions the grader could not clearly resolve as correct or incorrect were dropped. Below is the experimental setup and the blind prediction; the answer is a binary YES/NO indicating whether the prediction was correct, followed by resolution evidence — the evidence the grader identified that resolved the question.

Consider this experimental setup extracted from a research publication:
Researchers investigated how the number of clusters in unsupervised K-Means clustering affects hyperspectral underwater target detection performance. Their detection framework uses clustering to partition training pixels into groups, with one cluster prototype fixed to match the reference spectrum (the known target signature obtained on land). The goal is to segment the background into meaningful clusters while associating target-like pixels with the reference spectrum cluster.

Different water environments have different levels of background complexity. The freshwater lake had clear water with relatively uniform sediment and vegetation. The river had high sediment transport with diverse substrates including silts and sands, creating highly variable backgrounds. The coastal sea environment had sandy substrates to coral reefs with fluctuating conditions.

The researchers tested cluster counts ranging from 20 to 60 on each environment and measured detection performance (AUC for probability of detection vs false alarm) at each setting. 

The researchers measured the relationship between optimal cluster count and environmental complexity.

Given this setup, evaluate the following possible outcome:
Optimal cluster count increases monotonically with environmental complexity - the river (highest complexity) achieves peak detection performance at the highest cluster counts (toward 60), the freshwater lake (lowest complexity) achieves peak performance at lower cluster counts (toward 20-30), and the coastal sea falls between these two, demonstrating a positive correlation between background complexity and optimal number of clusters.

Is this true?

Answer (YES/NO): NO